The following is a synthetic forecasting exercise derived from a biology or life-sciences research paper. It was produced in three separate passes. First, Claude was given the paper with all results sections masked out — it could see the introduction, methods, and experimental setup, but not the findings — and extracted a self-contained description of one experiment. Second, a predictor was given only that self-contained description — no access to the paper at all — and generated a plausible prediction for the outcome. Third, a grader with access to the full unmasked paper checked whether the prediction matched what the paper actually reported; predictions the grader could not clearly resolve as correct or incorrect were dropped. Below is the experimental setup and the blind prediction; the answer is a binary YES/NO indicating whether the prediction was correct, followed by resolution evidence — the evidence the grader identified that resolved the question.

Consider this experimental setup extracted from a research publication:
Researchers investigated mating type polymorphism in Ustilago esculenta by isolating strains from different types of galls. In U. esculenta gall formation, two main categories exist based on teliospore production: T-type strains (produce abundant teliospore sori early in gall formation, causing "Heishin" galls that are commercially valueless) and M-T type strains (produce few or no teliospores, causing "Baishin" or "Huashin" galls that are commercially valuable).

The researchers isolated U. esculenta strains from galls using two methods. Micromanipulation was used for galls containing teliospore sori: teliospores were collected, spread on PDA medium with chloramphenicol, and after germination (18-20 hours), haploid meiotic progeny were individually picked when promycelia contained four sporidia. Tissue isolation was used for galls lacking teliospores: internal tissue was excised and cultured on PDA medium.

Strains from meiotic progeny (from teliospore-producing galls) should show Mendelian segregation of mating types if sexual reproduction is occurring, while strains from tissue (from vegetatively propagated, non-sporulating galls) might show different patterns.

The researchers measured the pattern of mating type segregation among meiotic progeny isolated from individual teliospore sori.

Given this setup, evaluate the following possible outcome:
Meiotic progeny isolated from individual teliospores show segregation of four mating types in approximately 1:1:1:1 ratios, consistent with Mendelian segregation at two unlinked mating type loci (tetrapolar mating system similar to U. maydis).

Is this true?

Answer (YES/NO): NO